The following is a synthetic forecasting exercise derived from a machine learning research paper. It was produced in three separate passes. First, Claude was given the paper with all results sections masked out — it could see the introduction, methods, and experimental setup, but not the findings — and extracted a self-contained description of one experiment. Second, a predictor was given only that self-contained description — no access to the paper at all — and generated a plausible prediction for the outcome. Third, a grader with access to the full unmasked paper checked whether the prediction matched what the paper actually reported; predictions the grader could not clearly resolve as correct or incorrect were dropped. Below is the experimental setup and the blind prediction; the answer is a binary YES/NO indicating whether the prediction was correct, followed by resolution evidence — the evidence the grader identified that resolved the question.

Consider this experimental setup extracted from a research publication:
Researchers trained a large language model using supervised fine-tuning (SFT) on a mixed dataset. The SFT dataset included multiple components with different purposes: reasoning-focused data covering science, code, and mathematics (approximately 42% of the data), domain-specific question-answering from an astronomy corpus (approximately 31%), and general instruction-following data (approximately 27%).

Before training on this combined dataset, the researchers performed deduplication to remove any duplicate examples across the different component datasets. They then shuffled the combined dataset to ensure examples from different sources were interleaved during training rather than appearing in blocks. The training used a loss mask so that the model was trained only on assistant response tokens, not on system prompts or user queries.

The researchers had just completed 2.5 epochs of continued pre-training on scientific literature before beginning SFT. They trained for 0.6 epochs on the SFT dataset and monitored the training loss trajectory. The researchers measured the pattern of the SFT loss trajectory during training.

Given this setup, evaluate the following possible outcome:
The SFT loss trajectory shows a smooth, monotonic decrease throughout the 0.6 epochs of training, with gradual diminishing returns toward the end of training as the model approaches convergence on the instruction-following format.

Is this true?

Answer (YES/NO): NO